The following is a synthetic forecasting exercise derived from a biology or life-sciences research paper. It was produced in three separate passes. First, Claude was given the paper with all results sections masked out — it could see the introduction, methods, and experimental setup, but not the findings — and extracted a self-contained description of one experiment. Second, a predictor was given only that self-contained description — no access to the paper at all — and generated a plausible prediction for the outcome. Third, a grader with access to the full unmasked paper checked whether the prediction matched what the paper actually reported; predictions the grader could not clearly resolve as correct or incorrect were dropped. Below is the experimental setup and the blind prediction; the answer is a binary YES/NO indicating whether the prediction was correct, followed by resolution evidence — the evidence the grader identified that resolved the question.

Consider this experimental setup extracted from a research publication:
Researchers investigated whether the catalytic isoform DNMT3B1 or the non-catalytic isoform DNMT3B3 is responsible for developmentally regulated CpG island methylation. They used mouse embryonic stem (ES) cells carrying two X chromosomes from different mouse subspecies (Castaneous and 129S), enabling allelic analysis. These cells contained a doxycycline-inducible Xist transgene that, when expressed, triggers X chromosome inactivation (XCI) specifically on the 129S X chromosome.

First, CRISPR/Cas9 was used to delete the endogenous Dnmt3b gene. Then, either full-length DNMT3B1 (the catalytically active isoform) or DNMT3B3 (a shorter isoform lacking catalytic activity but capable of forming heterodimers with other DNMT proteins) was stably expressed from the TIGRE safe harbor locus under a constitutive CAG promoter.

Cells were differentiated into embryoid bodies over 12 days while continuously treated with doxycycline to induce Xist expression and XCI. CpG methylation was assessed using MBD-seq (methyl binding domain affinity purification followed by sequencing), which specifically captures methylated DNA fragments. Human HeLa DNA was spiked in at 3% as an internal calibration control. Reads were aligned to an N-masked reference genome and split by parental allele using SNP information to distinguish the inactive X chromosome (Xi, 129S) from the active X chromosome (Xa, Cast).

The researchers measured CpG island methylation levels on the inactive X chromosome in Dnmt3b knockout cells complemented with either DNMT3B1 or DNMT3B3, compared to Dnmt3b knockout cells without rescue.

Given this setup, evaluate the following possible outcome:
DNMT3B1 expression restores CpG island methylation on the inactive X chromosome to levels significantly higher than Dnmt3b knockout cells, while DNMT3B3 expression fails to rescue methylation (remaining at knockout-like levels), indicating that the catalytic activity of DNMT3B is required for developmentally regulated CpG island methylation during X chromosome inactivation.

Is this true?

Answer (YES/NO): YES